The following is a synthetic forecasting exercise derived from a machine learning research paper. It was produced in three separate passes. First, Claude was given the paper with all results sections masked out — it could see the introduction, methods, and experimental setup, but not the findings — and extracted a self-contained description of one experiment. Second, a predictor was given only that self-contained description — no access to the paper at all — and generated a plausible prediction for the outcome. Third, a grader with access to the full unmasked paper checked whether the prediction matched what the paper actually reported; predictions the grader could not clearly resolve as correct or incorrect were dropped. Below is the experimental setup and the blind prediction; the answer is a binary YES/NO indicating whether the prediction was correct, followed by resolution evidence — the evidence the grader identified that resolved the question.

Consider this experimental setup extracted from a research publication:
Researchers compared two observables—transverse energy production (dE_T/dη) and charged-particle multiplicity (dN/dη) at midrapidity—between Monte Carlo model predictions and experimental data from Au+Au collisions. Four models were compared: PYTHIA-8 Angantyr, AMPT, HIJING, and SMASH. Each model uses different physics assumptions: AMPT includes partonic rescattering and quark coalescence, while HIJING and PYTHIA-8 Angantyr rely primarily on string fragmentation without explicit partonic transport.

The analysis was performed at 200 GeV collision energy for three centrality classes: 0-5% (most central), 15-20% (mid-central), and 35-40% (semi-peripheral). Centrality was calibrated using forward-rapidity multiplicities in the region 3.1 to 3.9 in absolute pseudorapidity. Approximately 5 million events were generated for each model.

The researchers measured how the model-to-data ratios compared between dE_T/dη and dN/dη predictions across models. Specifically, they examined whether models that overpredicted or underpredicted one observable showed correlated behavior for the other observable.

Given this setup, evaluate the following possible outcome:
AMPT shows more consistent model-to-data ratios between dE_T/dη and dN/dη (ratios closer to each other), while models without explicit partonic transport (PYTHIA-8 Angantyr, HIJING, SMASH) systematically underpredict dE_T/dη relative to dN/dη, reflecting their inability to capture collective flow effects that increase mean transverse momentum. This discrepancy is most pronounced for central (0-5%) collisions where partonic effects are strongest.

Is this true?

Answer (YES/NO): NO